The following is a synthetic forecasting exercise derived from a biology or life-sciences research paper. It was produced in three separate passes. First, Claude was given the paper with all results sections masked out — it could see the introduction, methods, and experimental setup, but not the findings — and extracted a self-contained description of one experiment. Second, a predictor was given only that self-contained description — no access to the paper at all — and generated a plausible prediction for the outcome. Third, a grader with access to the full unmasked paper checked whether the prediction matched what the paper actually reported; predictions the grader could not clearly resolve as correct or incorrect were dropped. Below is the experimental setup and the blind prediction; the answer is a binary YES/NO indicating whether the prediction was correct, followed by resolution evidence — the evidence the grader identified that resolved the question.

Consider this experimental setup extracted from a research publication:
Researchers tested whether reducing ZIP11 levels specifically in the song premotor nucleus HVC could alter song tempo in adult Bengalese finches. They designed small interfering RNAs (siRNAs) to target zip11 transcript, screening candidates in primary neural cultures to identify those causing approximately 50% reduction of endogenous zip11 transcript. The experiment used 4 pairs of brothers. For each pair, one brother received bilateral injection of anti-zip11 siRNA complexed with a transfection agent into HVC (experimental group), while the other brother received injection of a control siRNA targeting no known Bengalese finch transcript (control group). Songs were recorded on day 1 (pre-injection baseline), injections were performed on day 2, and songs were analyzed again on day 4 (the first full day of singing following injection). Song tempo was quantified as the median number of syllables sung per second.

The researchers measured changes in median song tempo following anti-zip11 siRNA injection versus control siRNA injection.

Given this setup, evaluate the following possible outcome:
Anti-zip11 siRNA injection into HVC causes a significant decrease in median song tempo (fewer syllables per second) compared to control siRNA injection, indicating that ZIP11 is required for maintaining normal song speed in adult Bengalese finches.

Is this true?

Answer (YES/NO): YES